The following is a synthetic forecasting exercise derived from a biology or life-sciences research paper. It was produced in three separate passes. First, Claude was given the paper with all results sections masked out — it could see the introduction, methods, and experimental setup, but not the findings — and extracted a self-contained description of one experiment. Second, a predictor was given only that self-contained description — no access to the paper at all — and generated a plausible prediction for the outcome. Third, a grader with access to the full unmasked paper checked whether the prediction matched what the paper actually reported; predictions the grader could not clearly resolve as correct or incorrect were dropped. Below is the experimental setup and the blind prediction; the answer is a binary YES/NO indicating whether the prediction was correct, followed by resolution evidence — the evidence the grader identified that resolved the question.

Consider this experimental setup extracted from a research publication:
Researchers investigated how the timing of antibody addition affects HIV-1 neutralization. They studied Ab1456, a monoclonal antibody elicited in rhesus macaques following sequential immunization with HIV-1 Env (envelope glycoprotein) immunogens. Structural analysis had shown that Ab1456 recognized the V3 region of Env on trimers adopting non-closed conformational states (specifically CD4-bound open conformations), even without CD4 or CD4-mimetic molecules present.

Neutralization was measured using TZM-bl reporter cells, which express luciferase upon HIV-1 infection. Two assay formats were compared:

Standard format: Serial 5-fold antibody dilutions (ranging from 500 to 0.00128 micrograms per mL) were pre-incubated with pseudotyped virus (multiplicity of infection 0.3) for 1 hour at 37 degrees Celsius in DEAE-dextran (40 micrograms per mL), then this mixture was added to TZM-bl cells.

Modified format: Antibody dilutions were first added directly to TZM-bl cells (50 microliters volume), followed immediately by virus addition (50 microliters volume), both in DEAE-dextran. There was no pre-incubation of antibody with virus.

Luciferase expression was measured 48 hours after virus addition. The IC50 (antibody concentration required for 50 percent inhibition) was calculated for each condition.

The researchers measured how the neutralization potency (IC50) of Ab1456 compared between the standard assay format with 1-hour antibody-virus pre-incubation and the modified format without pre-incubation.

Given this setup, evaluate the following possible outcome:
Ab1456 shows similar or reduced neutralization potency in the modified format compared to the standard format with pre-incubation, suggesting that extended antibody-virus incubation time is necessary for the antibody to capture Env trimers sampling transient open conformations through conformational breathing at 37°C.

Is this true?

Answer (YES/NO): NO